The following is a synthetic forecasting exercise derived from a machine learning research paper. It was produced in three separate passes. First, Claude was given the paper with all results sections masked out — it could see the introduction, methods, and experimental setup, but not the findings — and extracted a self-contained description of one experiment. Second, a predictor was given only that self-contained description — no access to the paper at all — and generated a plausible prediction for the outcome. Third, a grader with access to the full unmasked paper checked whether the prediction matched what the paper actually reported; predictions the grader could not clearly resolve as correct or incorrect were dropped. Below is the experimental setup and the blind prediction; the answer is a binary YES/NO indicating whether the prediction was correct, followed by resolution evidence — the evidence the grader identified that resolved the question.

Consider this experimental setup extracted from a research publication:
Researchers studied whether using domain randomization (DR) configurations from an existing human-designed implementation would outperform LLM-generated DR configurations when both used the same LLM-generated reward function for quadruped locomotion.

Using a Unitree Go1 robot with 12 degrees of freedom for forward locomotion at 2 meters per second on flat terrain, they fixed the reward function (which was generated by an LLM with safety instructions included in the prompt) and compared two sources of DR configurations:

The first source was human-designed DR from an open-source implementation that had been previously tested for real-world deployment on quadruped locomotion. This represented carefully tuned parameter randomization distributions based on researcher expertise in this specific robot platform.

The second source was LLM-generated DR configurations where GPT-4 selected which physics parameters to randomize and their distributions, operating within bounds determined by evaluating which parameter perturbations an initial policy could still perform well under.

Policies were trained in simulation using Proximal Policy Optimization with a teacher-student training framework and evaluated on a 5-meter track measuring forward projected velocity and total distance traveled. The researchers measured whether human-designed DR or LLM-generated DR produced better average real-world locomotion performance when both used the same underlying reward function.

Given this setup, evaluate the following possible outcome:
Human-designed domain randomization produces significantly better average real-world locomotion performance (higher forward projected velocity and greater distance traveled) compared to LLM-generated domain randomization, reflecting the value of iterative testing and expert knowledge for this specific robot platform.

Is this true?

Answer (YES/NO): NO